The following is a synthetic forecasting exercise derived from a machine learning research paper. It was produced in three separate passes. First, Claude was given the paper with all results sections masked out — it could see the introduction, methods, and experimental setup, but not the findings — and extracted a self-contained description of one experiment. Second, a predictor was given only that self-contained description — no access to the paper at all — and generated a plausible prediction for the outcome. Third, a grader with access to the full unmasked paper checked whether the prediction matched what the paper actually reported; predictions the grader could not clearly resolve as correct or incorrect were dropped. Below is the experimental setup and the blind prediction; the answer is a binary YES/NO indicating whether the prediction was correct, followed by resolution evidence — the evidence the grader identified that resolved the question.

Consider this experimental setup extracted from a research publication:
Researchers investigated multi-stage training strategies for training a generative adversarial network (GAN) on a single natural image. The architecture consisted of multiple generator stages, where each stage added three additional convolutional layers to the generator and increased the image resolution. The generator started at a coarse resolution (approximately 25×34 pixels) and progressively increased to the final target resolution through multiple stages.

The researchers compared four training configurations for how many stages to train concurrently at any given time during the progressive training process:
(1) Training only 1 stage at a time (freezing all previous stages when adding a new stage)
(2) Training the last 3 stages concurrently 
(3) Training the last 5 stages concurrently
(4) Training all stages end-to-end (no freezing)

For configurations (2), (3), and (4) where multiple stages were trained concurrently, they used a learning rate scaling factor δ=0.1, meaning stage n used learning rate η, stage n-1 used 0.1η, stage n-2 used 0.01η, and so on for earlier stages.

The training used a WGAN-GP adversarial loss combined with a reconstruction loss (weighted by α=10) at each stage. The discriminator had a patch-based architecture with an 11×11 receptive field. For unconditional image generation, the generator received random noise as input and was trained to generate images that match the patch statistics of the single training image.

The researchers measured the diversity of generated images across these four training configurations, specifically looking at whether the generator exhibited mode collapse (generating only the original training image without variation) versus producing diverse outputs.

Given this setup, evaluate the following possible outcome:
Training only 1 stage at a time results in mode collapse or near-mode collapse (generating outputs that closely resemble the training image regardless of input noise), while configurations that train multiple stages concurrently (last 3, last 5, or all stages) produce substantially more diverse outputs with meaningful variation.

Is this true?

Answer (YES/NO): NO